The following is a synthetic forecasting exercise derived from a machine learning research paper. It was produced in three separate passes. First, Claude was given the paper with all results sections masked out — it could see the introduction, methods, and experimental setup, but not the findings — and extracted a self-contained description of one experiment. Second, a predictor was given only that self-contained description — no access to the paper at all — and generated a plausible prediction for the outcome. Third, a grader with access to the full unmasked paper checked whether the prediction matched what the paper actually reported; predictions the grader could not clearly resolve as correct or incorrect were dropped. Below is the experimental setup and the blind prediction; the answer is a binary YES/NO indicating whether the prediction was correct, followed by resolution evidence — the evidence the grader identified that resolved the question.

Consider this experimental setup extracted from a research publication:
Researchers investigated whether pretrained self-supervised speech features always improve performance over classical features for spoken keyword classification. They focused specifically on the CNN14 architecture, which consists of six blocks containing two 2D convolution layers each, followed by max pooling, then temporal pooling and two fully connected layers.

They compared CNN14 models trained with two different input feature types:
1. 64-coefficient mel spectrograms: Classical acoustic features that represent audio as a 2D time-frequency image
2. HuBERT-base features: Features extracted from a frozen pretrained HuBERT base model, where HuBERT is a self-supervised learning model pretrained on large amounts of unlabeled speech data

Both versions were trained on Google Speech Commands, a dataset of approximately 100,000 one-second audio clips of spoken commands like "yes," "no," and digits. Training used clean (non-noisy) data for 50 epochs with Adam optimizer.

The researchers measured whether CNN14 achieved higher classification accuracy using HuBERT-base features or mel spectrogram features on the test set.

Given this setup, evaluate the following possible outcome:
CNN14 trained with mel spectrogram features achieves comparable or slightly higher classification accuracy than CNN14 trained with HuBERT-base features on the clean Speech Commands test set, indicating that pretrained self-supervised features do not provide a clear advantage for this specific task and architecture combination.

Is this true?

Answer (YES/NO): YES